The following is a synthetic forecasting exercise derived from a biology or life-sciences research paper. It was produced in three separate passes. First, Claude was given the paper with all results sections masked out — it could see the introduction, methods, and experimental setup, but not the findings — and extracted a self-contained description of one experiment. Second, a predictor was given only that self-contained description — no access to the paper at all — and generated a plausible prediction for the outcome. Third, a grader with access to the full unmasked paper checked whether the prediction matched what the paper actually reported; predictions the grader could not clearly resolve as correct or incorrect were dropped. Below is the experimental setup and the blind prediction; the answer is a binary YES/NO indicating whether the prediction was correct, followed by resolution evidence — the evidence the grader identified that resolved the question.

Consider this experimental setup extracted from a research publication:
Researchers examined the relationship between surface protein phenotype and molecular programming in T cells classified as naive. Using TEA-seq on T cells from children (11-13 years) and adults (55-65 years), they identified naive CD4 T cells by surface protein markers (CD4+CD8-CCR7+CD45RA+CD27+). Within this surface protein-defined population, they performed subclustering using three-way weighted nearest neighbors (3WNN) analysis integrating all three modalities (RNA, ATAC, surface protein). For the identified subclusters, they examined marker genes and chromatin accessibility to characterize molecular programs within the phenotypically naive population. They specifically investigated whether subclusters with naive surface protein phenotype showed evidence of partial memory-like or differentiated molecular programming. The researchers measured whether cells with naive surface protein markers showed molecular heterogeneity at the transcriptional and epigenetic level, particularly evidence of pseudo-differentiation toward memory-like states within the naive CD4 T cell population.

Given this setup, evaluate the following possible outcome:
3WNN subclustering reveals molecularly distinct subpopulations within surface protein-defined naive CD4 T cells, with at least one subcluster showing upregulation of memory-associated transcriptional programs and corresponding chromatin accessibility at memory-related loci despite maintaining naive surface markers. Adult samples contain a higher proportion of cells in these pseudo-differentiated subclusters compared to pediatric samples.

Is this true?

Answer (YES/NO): NO